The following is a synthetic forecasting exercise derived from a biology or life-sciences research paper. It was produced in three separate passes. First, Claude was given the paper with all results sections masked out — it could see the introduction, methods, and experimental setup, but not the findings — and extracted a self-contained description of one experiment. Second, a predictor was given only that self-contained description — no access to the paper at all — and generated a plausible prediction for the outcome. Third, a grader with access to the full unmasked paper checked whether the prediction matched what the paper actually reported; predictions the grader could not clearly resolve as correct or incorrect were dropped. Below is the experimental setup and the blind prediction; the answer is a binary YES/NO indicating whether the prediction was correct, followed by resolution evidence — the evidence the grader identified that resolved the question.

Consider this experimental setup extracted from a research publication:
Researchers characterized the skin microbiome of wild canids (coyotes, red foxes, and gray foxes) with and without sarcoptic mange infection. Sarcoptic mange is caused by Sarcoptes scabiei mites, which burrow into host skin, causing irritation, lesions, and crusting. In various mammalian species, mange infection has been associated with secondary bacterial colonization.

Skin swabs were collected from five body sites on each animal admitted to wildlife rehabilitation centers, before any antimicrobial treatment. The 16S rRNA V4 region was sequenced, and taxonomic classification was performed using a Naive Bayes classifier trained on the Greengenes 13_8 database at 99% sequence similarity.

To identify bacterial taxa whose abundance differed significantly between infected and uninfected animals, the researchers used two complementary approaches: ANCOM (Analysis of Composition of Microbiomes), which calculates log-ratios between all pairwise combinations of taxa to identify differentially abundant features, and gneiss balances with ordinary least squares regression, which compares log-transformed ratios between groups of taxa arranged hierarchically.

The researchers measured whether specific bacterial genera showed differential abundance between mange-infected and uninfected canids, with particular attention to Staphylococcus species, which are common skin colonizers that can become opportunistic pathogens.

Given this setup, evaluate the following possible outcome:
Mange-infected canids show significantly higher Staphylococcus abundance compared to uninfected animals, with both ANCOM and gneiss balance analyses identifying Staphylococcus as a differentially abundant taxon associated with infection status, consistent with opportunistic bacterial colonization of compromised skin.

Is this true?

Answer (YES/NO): YES